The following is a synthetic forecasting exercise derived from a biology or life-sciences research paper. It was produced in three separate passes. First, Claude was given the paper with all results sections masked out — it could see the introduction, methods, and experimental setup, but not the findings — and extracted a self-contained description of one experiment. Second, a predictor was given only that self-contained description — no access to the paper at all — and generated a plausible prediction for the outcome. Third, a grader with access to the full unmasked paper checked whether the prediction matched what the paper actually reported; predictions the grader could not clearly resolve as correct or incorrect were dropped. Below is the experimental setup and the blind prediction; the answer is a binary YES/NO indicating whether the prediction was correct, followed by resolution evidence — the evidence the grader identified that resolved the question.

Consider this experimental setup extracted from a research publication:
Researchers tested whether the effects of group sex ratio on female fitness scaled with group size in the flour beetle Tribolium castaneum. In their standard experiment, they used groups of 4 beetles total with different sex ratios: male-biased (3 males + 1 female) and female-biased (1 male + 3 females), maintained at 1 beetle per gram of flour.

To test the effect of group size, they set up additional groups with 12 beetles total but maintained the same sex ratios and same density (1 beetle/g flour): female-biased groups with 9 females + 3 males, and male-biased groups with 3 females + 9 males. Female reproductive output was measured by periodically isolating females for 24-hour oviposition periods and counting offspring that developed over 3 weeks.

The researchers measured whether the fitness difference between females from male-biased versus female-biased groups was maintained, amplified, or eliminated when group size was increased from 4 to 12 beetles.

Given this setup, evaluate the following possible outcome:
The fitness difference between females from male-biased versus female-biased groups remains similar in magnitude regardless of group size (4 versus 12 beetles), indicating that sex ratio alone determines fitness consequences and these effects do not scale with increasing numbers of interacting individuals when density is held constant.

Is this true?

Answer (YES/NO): NO